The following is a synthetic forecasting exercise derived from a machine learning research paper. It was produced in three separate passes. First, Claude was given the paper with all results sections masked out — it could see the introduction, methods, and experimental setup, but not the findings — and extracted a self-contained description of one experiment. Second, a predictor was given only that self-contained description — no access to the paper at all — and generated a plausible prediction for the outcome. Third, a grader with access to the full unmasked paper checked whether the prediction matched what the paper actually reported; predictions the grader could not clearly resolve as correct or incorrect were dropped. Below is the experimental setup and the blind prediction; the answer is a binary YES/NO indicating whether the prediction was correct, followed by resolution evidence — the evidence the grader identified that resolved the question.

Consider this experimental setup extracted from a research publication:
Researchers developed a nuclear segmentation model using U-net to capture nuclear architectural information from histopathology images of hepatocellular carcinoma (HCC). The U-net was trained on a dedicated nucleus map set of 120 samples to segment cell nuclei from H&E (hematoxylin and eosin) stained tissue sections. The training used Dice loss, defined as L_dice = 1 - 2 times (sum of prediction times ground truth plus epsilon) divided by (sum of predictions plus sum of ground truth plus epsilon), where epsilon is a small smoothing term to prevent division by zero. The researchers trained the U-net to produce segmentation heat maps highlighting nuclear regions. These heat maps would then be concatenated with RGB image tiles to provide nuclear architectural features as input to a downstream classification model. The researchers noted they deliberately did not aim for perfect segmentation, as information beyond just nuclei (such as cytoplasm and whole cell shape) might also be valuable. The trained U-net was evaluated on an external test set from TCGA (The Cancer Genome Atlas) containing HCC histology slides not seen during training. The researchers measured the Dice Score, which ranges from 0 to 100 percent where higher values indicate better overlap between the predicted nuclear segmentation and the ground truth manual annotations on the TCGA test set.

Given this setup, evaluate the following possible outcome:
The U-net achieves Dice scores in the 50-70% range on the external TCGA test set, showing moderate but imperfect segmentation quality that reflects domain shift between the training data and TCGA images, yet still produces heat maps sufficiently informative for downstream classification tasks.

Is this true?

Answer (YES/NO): NO